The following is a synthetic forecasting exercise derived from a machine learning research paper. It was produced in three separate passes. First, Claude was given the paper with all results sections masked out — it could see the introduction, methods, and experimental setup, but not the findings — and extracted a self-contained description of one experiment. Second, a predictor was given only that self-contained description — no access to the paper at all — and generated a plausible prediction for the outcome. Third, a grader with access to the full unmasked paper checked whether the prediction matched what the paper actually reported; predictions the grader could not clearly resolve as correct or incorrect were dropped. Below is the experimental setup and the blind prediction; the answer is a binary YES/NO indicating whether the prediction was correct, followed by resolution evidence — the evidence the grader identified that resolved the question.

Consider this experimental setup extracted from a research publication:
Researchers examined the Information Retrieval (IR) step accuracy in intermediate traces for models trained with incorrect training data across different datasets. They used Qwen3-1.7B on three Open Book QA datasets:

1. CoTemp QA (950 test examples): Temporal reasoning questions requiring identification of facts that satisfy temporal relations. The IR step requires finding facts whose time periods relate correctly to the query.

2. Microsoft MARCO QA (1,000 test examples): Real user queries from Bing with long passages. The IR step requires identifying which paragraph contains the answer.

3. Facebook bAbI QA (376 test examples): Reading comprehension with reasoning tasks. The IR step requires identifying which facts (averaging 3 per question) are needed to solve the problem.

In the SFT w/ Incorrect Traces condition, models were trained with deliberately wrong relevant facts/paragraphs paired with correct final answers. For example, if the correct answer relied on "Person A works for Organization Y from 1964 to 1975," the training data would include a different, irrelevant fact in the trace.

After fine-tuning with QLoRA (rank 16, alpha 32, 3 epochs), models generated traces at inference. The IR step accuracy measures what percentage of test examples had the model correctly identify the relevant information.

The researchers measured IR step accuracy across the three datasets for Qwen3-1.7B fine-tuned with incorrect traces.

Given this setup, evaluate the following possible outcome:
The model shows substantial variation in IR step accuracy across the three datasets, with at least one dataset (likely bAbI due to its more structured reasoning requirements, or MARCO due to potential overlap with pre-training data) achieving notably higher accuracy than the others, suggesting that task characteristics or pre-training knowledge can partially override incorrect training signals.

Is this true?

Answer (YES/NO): NO